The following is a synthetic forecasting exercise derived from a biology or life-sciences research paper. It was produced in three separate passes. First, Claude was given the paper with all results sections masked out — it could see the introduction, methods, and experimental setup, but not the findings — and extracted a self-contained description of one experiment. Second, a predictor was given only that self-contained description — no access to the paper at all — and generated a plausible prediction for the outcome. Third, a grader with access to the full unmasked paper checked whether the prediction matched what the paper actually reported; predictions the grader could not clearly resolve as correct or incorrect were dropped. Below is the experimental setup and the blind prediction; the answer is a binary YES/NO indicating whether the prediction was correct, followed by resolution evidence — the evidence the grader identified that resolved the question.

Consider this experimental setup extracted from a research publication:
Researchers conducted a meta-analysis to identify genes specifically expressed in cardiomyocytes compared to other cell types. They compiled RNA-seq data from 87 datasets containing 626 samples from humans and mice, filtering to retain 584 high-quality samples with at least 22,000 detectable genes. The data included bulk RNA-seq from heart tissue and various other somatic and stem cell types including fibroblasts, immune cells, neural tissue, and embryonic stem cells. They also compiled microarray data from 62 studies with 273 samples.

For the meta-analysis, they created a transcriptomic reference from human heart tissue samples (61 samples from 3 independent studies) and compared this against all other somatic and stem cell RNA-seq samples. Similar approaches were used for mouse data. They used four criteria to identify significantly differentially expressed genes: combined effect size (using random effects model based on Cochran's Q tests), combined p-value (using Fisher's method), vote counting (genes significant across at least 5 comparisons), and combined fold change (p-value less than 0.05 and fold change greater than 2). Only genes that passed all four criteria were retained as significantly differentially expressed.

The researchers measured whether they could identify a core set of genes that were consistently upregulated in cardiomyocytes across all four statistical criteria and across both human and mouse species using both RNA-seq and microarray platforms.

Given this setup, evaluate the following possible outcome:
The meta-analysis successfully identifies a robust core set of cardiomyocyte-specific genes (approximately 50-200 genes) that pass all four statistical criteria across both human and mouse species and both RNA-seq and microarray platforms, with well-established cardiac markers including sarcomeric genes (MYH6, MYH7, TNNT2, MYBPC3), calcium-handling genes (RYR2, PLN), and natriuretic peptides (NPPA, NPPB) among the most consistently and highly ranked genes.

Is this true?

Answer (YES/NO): YES